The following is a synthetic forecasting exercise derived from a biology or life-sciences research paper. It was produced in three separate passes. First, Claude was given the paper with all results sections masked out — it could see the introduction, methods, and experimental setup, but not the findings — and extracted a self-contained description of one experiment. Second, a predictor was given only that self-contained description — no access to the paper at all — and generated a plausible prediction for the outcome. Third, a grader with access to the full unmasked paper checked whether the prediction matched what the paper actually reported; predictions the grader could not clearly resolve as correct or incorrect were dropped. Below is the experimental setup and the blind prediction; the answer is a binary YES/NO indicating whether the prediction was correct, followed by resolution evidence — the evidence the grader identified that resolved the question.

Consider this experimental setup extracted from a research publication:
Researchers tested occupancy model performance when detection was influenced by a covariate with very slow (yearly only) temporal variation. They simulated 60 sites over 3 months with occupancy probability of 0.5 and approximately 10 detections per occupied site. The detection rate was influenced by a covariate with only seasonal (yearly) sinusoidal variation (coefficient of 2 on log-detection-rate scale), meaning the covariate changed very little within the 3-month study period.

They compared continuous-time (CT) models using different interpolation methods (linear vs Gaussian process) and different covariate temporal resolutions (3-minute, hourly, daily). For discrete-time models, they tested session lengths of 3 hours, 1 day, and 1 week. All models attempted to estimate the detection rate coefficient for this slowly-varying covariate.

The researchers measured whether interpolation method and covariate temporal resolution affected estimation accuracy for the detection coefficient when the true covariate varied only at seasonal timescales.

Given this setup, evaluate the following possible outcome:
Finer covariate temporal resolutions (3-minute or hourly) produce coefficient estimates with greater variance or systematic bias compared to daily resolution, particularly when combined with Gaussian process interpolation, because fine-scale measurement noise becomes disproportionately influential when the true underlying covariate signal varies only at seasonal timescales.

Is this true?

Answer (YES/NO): NO